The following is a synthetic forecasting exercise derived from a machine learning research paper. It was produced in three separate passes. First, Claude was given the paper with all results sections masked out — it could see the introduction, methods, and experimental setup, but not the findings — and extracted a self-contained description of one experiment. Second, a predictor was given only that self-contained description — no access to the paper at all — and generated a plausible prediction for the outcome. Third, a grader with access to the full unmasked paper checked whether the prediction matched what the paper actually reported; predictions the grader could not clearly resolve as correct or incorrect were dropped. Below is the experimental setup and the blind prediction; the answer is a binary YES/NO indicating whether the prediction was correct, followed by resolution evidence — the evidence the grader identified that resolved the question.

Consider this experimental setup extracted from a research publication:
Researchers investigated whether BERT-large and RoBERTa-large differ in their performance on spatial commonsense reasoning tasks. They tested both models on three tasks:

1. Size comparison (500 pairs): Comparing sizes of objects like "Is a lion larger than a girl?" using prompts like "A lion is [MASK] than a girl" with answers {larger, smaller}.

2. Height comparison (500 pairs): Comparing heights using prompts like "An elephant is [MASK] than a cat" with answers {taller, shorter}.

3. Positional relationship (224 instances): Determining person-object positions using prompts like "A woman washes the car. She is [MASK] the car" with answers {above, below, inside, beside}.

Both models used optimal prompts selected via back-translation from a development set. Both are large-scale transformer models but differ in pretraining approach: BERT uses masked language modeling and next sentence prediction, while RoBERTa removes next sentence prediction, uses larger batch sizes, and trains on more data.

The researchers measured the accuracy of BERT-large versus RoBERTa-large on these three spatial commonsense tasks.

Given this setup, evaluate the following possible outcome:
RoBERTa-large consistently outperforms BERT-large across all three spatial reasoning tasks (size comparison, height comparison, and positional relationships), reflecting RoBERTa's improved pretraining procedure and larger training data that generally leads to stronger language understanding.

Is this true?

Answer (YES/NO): NO